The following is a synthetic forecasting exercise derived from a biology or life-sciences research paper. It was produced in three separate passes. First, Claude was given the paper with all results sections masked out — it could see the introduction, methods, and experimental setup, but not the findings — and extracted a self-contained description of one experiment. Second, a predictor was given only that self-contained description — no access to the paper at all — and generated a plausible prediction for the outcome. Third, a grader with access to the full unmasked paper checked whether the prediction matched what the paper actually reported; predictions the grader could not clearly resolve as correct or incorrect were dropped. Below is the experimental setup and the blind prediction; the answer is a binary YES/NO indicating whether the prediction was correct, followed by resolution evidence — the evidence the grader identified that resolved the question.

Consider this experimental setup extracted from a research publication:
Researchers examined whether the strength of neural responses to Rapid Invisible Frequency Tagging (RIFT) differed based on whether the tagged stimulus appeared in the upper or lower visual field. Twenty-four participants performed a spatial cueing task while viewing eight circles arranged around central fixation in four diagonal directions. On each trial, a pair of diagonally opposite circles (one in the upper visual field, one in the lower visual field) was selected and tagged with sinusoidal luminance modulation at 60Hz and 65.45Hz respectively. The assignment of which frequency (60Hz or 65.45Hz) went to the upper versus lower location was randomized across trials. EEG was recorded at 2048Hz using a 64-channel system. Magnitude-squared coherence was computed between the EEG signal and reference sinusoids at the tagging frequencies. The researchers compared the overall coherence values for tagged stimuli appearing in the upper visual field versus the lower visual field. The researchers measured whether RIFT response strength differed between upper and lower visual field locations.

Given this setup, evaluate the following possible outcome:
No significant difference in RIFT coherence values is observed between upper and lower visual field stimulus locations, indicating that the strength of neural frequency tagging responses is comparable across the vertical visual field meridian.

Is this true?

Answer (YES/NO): NO